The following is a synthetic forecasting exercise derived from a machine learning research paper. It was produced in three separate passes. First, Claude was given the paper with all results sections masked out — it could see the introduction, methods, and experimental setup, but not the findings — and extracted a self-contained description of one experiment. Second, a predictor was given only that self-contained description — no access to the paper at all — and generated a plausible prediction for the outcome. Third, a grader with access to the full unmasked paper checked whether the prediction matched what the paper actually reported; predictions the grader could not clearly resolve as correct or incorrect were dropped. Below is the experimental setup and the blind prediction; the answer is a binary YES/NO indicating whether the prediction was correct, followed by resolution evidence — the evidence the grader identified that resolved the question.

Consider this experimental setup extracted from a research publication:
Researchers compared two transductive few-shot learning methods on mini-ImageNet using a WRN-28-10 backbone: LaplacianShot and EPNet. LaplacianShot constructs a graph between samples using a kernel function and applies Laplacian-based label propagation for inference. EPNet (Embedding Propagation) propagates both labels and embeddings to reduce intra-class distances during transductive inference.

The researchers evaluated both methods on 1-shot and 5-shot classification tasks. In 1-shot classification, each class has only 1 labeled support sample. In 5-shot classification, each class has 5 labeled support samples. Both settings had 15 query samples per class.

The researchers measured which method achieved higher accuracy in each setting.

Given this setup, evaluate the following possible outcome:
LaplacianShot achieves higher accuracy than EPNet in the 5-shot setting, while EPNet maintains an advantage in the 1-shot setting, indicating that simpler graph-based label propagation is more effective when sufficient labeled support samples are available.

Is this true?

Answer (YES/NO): NO